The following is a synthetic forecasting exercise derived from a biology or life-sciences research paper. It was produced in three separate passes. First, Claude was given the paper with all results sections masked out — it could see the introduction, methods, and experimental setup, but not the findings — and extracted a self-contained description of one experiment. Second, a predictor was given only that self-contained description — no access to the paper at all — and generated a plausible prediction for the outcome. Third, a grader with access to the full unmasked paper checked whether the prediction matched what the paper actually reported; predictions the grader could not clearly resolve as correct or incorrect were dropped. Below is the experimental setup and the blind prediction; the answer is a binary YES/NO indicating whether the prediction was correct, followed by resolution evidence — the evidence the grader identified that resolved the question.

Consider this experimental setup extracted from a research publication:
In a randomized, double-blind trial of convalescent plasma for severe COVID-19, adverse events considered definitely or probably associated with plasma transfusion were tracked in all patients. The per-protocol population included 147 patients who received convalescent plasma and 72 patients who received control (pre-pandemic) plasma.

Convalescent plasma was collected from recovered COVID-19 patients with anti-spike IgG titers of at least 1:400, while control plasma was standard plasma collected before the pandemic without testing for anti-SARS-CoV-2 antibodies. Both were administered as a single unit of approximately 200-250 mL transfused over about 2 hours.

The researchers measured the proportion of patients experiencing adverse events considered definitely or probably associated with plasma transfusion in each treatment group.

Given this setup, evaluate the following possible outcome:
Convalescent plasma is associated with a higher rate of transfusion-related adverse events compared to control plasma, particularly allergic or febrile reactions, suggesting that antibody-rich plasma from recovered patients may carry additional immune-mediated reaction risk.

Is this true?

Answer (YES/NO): NO